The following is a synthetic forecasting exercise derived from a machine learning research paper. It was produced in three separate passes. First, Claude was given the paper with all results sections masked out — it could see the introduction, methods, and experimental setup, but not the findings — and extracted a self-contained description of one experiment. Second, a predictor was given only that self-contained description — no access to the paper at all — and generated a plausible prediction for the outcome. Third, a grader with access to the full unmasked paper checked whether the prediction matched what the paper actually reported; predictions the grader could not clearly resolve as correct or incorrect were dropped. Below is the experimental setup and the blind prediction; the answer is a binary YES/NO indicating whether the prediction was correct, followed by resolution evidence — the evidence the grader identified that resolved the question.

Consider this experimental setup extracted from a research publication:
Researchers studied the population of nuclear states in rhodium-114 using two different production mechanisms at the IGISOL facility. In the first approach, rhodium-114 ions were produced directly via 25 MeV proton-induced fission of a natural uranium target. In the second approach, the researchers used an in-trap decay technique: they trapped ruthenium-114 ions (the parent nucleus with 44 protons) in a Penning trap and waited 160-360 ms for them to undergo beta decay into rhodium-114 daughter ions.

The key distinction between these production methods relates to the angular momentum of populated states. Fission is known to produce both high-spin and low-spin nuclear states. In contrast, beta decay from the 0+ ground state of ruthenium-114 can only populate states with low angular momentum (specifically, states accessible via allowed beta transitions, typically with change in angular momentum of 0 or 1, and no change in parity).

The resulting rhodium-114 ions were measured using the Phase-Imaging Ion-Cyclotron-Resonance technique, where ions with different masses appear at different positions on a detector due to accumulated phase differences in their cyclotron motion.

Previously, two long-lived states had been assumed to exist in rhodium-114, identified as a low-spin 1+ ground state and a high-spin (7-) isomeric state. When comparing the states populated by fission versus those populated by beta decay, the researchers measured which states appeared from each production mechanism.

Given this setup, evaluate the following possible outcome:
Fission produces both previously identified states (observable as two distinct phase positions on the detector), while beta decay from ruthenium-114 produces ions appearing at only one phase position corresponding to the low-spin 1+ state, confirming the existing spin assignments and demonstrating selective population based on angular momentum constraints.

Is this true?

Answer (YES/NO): NO